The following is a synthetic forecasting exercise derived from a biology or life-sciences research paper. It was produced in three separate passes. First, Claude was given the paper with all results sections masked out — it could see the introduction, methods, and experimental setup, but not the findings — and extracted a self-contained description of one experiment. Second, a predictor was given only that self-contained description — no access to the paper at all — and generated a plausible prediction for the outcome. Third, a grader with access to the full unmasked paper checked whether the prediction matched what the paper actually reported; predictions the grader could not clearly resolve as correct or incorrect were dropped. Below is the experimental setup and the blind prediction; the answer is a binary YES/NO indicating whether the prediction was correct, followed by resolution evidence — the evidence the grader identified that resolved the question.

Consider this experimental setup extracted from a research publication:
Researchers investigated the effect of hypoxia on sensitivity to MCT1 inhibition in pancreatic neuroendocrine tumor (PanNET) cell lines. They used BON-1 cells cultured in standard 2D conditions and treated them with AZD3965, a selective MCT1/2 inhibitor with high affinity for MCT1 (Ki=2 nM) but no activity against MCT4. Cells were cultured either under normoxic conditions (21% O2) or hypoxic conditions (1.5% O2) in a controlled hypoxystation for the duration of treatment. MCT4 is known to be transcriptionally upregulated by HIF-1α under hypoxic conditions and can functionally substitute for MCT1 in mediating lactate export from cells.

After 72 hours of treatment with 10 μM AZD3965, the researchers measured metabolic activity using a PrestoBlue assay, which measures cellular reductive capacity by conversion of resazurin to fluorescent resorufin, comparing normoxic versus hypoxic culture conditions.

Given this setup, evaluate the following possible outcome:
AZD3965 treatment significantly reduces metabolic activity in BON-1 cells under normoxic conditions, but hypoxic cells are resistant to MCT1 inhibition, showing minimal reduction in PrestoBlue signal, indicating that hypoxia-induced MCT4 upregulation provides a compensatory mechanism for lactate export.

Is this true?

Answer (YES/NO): NO